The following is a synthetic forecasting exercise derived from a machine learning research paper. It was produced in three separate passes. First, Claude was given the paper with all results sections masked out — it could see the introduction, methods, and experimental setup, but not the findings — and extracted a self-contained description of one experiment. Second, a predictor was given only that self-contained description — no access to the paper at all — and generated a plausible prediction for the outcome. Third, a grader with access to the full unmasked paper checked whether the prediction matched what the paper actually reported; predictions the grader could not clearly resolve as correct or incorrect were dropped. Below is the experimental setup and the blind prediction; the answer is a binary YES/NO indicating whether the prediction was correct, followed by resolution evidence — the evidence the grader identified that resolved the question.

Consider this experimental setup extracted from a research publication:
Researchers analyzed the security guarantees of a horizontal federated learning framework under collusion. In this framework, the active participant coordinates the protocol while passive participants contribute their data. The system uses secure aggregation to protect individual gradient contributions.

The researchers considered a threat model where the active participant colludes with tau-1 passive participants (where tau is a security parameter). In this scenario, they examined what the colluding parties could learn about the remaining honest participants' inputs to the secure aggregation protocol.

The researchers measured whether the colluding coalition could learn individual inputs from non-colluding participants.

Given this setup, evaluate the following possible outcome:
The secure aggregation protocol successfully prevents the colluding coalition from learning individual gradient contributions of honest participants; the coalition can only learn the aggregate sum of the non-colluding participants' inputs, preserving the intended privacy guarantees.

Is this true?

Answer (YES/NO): YES